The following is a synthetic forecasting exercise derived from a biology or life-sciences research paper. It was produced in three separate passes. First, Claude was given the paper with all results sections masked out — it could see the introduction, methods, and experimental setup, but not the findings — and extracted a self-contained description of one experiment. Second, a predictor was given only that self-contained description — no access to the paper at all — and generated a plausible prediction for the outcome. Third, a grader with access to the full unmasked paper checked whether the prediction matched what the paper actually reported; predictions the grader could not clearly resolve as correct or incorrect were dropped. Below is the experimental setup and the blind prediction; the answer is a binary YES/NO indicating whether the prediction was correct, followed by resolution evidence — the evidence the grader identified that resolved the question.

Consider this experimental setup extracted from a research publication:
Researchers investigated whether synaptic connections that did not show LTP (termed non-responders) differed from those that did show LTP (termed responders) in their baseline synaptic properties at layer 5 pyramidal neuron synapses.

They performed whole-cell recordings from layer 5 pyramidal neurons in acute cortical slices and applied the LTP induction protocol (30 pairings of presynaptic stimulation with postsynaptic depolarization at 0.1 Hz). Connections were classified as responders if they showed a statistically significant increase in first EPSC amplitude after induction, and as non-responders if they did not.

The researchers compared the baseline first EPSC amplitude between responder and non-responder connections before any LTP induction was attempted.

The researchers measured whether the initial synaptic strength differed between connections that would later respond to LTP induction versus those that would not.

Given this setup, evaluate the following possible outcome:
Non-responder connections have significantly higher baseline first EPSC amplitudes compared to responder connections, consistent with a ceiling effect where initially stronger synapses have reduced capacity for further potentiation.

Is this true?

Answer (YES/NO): NO